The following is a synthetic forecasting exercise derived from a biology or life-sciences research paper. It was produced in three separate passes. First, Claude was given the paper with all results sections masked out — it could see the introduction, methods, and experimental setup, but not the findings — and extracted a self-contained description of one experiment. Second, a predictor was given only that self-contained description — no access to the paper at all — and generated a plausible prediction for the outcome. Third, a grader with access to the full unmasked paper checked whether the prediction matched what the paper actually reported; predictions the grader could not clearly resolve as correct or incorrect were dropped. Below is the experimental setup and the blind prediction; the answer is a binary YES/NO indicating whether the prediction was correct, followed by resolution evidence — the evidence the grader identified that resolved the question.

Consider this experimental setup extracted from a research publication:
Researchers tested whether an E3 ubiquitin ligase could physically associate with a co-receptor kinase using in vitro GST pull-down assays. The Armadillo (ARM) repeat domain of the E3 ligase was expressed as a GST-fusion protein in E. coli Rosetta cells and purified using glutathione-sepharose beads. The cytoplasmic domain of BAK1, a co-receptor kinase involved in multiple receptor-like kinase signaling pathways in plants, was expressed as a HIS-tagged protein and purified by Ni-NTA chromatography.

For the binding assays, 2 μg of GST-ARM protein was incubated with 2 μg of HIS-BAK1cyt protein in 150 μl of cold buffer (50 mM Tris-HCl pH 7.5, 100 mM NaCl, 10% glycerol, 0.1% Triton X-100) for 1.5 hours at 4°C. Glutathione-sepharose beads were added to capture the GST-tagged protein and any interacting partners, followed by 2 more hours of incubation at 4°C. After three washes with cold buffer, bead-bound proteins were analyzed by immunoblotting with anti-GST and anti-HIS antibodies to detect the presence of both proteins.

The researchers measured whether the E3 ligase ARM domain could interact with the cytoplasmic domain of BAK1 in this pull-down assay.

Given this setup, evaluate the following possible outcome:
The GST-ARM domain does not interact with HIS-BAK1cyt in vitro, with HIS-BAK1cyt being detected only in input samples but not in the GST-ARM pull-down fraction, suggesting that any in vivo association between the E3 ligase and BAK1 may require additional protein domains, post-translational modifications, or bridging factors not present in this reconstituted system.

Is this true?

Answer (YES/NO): NO